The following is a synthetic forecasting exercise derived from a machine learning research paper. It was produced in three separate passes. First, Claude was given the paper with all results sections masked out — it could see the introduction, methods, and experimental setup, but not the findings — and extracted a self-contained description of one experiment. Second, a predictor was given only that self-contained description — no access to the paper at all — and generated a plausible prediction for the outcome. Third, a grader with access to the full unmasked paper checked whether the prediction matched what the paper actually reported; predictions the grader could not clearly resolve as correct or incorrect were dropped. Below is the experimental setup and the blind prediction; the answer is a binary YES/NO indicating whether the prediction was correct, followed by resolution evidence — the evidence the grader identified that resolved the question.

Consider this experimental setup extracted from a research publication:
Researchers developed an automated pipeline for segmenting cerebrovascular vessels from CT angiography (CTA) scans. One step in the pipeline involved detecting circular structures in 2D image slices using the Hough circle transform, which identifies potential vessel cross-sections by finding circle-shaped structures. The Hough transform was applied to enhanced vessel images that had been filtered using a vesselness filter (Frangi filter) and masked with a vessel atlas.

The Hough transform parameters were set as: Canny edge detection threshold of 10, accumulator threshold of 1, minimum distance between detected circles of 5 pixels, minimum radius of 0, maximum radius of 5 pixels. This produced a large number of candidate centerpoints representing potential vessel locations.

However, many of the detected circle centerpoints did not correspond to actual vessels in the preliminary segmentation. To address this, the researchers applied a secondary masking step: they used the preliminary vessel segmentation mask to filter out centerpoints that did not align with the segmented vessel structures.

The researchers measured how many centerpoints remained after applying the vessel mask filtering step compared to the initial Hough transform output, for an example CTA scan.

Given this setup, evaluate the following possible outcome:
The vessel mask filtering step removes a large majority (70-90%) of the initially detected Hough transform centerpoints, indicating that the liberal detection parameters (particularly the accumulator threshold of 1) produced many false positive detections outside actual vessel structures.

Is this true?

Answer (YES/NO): YES